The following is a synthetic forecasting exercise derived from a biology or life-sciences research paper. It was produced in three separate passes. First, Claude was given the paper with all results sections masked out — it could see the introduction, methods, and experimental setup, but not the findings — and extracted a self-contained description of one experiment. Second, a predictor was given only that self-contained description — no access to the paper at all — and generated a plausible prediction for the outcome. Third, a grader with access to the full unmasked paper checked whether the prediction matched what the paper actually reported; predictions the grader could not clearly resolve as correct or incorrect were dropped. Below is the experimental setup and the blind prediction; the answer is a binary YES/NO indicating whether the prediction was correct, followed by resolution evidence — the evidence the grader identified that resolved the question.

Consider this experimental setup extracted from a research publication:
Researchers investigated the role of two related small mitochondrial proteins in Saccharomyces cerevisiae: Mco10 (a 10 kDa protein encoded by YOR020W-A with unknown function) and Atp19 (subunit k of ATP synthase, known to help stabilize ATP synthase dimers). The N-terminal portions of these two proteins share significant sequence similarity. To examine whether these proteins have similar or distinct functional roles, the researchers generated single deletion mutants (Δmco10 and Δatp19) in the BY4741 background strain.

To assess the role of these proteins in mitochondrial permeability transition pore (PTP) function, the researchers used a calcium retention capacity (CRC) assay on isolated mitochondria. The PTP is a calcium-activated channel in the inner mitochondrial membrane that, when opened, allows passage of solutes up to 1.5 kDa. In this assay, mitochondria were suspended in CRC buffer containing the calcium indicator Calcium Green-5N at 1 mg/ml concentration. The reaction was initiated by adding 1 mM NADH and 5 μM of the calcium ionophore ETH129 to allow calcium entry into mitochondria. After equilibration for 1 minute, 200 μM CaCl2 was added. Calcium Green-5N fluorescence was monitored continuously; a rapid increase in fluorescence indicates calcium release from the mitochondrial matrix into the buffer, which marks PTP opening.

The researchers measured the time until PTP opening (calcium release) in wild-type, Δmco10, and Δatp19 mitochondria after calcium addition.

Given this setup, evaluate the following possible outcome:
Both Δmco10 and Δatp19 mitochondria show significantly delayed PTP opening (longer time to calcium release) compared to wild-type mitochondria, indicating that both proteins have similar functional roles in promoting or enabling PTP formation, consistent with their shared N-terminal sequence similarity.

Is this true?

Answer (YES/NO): NO